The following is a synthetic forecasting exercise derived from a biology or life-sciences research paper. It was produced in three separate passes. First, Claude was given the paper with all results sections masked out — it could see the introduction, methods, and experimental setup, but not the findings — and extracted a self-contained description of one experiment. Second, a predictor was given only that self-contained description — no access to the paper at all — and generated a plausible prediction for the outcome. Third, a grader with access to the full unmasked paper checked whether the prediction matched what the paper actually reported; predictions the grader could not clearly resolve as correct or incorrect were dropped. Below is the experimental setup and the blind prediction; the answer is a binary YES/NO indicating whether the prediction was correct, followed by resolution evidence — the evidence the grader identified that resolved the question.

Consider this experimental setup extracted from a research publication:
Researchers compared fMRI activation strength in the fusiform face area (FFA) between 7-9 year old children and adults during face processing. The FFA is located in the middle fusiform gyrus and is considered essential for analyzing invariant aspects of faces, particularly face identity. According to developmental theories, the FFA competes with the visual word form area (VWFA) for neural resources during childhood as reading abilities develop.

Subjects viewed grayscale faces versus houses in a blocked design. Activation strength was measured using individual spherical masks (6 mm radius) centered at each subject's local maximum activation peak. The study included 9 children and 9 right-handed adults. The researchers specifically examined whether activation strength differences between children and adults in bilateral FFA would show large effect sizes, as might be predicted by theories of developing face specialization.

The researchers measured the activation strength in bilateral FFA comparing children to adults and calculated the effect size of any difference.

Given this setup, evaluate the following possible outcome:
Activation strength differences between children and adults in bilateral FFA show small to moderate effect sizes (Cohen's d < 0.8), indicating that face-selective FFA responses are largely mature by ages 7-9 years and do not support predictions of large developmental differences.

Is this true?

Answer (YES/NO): YES